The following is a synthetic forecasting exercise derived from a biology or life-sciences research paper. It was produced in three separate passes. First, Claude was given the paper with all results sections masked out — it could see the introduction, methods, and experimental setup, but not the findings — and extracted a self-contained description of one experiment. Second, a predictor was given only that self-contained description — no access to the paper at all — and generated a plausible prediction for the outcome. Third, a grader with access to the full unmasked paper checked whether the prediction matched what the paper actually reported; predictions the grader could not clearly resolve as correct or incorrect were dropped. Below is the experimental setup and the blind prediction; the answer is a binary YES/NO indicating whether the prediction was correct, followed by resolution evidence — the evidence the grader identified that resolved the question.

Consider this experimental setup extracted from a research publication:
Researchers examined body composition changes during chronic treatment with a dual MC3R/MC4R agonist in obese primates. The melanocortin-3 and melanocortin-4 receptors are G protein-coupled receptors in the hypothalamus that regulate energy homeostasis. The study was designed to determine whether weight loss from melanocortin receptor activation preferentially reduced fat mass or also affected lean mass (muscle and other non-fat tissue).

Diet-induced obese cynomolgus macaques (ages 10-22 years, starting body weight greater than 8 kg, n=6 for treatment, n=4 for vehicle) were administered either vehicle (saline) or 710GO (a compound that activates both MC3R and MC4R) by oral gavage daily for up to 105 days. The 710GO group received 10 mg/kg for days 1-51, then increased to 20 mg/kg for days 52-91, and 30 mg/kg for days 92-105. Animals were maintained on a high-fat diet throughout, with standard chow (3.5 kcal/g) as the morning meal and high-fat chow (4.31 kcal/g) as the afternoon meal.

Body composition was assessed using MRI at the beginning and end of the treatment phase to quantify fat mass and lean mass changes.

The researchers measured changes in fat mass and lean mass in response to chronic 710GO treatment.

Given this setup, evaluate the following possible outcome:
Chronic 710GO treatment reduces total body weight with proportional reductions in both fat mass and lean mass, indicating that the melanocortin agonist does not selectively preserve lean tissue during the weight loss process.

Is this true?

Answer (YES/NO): NO